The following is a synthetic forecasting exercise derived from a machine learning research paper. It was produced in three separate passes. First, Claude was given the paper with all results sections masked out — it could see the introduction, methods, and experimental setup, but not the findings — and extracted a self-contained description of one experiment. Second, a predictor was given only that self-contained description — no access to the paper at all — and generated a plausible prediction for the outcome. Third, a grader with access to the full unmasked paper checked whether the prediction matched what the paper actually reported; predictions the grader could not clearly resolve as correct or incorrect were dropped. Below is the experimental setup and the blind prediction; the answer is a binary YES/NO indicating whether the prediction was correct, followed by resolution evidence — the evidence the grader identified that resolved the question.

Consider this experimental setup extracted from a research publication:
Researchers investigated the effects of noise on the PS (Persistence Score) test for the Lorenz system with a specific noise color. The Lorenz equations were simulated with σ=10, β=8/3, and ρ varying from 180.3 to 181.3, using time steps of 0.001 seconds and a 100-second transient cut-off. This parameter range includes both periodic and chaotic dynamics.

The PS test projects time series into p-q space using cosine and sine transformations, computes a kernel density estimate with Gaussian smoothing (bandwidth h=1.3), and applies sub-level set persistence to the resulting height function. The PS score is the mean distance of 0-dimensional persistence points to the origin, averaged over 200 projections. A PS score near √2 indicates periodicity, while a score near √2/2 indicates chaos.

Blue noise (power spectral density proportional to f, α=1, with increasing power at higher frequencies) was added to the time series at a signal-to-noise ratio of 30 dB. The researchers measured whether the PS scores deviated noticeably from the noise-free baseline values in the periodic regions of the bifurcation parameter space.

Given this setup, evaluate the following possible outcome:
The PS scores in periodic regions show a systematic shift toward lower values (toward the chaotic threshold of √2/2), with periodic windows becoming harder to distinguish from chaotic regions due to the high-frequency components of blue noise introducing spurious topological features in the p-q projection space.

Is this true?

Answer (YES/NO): YES